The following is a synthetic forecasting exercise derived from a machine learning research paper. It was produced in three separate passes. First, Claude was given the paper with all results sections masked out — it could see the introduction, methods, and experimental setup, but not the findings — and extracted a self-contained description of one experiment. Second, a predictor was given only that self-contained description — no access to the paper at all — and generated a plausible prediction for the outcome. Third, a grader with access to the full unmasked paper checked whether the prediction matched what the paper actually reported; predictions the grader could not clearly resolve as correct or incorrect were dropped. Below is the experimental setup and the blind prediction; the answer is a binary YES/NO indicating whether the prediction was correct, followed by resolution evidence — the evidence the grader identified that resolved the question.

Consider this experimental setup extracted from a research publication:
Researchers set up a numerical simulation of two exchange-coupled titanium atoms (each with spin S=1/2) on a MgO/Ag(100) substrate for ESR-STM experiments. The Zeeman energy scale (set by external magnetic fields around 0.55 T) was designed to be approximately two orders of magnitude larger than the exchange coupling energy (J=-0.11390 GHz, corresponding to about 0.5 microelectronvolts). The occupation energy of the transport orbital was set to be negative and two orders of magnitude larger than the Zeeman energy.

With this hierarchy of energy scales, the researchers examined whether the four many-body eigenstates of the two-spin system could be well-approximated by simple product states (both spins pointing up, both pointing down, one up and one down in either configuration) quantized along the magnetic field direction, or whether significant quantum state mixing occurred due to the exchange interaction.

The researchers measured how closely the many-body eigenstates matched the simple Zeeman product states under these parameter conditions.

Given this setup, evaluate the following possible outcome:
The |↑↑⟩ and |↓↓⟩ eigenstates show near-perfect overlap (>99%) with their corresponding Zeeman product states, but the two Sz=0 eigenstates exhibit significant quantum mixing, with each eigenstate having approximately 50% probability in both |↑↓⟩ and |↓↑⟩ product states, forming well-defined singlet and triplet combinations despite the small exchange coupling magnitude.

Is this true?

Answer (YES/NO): NO